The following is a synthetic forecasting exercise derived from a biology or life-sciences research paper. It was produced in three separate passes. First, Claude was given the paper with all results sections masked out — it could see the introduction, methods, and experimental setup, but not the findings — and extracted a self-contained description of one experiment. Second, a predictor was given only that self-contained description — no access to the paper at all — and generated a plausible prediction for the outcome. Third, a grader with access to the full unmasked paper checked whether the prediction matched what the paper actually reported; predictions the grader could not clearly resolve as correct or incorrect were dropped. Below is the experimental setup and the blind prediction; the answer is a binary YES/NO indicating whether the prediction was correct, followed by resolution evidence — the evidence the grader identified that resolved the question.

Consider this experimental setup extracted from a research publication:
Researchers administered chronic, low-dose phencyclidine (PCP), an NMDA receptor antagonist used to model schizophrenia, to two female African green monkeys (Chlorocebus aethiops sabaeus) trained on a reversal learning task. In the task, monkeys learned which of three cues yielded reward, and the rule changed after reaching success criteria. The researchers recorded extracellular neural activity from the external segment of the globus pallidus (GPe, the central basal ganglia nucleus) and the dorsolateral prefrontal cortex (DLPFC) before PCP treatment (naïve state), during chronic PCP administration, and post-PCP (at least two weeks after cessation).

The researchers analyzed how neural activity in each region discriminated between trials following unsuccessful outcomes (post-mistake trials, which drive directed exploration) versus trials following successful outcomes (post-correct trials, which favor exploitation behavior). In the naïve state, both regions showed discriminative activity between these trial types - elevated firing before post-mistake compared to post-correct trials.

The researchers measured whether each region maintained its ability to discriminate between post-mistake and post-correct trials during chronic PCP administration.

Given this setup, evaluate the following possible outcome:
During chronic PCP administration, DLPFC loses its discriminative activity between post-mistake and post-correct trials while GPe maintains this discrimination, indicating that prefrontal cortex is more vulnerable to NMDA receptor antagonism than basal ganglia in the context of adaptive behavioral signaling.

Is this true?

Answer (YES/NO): YES